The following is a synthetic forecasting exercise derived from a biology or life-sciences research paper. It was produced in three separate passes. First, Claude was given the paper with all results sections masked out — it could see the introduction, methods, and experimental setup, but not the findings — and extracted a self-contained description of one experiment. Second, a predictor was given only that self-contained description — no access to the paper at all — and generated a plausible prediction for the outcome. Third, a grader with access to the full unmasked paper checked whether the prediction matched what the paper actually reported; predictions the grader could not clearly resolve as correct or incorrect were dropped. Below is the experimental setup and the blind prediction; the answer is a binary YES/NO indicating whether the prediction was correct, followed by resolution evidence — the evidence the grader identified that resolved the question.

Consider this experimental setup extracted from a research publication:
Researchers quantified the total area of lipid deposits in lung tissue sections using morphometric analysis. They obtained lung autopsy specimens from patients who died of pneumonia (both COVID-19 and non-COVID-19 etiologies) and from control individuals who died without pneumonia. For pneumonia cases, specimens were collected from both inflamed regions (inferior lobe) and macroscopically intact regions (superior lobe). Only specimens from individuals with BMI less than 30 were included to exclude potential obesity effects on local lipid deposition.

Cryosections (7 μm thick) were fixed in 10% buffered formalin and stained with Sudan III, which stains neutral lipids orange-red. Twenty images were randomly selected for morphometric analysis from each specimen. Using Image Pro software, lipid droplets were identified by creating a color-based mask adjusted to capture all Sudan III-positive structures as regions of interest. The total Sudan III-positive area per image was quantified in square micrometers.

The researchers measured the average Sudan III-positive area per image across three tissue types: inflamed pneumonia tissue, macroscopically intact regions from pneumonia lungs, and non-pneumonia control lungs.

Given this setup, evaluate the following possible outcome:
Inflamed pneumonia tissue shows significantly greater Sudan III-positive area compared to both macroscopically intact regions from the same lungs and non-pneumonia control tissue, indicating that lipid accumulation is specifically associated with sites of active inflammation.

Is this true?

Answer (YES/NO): YES